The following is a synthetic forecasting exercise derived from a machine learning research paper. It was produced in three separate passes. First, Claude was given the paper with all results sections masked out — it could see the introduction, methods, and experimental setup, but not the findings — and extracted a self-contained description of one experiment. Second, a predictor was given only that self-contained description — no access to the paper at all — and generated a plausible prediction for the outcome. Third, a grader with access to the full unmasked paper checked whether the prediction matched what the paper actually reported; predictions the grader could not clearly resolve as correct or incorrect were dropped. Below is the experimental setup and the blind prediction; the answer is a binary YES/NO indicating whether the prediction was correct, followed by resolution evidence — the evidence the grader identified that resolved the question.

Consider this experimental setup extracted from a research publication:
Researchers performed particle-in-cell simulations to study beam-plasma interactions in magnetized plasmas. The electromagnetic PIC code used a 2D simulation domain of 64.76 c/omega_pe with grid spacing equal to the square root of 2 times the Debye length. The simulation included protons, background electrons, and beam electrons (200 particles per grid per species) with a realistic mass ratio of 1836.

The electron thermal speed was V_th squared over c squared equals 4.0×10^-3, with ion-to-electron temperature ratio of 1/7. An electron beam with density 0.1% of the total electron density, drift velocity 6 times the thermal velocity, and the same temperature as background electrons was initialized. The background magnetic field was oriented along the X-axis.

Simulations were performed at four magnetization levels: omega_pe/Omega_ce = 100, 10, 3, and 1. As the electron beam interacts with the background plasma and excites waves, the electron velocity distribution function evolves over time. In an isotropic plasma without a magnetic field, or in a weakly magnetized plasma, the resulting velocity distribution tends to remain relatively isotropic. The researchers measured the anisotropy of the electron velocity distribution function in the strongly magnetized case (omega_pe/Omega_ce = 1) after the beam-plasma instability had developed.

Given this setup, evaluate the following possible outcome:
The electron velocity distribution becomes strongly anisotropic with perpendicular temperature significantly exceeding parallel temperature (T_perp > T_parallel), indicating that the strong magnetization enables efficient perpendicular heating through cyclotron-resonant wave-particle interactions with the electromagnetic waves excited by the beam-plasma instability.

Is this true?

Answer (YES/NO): NO